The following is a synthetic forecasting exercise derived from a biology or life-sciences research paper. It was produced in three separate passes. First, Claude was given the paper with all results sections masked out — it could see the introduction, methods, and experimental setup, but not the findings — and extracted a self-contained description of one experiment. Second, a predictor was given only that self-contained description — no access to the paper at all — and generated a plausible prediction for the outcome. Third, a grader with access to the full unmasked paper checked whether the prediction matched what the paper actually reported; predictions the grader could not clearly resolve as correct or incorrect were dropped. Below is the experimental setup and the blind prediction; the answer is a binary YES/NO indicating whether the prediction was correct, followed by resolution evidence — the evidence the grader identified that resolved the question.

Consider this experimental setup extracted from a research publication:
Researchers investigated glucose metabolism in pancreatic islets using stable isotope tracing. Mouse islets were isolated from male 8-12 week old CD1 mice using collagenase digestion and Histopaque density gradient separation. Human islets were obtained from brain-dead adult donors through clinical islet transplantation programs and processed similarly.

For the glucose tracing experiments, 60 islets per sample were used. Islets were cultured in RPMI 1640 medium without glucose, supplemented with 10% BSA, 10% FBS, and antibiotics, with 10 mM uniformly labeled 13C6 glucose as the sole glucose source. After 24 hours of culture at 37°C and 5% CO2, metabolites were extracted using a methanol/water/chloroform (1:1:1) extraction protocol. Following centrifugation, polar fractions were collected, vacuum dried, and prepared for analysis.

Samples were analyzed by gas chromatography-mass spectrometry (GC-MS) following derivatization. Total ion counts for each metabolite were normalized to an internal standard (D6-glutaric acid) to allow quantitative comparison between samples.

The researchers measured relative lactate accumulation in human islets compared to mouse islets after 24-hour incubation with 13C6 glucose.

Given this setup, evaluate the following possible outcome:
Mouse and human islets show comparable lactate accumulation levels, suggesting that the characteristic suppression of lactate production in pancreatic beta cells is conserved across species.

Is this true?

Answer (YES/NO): NO